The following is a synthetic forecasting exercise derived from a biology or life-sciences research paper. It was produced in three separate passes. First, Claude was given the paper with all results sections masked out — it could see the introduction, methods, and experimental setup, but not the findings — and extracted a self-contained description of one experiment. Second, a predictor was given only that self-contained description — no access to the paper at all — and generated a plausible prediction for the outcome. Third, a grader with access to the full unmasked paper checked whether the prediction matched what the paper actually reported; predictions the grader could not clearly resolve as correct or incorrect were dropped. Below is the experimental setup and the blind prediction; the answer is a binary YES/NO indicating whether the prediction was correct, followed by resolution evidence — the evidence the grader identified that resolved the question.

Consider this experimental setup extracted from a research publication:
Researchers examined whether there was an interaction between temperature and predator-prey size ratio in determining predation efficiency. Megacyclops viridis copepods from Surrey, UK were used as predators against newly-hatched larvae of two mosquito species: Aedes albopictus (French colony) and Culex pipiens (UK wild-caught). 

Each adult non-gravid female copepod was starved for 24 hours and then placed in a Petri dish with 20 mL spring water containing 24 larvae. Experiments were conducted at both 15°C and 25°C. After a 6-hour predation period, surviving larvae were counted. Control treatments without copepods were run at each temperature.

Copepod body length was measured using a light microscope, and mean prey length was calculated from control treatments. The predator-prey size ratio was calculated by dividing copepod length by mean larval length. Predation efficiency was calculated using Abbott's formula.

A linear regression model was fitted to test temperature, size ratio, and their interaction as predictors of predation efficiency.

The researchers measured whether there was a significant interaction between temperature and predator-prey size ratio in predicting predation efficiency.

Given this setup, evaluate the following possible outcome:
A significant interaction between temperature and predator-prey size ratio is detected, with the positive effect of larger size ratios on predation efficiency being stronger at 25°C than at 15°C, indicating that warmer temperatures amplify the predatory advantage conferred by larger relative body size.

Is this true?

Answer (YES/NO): NO